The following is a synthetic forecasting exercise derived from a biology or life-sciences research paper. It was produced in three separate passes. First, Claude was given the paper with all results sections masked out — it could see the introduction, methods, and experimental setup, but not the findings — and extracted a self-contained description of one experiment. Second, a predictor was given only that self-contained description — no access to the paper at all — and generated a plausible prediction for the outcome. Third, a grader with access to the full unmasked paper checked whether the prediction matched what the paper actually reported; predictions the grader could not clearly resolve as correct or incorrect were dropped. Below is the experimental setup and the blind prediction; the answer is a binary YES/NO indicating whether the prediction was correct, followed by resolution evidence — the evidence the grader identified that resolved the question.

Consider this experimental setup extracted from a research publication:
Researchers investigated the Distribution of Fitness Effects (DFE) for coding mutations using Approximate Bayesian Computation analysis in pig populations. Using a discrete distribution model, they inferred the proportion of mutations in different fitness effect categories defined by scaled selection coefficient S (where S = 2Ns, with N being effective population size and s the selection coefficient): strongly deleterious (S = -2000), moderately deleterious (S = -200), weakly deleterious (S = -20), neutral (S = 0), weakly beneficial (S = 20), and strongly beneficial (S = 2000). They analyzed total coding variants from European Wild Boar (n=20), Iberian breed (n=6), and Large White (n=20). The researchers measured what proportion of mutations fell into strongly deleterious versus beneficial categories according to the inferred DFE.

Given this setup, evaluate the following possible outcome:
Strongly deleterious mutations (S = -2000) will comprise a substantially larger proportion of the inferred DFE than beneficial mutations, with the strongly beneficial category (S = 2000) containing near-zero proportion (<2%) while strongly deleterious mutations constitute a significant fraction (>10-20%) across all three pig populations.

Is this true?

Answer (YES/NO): YES